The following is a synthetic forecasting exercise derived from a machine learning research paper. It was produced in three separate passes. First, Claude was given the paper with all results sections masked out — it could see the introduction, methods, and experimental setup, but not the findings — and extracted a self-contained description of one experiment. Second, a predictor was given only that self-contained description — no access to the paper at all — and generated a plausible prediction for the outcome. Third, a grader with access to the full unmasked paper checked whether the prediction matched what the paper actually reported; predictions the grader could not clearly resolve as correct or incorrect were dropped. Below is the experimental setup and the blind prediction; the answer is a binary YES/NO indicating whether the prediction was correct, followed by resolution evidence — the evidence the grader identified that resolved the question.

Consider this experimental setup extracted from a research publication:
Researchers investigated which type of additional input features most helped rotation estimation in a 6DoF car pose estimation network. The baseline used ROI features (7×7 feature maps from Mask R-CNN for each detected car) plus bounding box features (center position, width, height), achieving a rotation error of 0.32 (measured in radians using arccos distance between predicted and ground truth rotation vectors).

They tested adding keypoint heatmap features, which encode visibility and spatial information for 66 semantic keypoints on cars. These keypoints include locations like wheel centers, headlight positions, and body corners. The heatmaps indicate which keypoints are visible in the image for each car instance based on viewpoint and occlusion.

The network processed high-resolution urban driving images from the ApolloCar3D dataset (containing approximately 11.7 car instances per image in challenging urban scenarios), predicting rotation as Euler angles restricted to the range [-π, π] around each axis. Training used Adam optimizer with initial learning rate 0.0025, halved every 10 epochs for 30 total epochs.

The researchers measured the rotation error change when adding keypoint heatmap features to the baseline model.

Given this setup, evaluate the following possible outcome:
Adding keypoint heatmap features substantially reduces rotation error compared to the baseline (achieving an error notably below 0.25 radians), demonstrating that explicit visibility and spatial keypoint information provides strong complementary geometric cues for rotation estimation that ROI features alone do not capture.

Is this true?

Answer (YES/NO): NO